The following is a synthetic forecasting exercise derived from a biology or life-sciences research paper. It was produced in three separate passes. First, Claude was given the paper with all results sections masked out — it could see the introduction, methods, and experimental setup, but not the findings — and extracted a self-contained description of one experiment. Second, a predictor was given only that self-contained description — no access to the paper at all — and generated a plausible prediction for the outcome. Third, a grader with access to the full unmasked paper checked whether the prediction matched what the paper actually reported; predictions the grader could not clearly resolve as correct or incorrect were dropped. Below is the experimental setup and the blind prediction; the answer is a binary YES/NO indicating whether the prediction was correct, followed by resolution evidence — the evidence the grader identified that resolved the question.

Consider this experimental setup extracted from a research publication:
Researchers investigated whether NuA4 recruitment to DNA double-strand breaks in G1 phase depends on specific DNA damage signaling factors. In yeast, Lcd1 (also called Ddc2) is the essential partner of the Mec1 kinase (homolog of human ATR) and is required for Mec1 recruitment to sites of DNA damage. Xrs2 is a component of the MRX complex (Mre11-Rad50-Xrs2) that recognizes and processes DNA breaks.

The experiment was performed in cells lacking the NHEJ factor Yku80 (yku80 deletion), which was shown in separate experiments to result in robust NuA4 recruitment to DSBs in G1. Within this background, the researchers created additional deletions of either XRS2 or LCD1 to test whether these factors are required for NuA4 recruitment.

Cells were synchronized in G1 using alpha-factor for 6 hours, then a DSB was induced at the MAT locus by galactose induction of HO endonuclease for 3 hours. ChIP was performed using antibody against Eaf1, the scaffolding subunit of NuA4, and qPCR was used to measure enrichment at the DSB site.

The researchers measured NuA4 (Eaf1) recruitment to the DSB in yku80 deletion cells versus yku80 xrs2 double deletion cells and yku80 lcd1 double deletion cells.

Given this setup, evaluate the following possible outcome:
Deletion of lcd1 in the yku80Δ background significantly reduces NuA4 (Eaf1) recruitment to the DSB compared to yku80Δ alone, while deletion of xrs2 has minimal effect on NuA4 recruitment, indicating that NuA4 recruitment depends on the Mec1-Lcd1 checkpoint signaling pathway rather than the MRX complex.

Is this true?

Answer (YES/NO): NO